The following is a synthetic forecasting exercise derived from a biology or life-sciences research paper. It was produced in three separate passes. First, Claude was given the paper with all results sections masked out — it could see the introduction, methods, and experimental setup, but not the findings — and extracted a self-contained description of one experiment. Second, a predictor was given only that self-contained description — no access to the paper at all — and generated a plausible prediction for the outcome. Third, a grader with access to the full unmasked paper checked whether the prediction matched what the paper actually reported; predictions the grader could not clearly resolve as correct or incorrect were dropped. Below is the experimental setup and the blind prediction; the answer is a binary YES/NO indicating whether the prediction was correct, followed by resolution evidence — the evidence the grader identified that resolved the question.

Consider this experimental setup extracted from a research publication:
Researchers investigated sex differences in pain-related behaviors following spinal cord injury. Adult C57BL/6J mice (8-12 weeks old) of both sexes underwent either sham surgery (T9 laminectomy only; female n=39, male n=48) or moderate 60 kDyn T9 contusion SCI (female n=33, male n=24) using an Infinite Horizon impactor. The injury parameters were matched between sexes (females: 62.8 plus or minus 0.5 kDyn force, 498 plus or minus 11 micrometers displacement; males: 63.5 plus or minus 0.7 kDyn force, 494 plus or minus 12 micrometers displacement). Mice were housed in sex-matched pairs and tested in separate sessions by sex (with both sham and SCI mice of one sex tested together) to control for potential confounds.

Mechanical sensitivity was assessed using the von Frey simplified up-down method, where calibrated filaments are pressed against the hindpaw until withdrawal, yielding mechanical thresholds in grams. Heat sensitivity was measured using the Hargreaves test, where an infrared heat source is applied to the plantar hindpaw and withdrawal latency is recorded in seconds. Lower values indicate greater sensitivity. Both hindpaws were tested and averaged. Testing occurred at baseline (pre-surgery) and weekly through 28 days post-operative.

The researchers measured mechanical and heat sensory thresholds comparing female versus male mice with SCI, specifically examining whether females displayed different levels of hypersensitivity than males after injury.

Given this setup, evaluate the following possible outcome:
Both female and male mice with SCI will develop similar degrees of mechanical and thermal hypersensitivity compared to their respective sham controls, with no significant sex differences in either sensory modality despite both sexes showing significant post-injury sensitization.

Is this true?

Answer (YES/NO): NO